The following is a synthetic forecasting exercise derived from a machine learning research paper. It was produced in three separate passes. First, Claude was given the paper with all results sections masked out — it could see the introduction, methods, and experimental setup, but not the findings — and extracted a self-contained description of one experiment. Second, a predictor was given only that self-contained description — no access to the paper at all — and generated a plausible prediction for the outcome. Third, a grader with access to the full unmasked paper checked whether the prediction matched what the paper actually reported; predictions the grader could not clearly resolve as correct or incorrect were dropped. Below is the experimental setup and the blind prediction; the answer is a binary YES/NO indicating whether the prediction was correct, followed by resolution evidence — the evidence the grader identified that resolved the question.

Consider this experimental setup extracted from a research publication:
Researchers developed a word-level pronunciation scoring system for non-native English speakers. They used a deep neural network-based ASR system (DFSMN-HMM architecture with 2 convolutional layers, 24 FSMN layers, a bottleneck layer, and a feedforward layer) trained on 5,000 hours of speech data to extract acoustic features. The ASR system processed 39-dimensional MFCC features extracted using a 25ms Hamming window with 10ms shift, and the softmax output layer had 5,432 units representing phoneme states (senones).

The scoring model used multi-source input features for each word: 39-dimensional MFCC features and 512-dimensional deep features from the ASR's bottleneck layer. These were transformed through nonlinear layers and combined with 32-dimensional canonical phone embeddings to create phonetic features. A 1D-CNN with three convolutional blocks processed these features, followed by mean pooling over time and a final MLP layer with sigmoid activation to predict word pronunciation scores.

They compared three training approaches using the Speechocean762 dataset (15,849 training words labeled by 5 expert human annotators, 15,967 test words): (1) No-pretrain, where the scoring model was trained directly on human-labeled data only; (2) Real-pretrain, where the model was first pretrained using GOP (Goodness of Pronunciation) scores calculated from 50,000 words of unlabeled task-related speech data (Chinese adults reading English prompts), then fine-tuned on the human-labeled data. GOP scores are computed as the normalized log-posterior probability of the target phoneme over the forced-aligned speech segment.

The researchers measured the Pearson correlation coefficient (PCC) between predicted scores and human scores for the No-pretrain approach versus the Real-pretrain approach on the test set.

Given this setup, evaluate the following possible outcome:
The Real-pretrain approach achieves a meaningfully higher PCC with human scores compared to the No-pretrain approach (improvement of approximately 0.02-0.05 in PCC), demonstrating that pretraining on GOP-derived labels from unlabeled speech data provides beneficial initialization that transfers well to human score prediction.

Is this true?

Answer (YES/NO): NO